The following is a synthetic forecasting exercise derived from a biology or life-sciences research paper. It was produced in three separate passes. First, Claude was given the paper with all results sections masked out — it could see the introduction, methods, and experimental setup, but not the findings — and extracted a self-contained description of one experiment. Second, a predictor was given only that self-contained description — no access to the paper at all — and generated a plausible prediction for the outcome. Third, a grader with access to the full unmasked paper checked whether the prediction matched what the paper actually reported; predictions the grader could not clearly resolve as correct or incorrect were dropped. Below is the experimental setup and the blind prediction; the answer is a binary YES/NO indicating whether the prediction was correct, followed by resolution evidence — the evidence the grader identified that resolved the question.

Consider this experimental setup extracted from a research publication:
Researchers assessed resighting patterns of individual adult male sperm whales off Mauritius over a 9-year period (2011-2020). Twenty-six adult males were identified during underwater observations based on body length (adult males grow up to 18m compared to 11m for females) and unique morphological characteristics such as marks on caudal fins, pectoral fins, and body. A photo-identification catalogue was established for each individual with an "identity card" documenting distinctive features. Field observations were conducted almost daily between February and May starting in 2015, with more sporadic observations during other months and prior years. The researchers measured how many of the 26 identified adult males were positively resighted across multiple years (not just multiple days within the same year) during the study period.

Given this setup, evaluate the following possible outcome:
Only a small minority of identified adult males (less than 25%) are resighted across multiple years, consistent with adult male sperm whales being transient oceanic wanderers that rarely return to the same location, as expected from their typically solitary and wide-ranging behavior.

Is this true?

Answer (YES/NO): NO